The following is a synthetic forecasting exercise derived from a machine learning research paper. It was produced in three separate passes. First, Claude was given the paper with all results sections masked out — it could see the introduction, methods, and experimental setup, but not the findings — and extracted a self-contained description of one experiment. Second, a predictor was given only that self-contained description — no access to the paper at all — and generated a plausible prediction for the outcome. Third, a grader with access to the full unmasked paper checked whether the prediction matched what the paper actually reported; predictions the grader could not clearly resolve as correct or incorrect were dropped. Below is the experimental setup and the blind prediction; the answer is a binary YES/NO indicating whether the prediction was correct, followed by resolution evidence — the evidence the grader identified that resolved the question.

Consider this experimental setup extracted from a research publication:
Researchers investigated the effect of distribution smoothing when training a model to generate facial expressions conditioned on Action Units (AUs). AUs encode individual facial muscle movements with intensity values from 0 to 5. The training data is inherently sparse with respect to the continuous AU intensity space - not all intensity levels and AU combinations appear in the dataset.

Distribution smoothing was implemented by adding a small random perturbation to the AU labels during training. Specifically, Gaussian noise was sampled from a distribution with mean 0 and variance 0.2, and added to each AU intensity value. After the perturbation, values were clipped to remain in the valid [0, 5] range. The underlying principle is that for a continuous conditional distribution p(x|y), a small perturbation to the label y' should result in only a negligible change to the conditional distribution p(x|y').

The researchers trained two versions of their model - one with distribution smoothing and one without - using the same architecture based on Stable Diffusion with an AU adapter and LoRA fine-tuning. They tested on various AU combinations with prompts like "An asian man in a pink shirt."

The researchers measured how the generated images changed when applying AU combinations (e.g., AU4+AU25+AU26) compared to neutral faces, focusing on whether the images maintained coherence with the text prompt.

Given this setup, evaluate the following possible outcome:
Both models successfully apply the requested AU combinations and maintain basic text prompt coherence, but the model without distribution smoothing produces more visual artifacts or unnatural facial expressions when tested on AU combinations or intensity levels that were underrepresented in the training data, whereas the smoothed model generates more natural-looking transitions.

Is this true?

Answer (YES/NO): NO